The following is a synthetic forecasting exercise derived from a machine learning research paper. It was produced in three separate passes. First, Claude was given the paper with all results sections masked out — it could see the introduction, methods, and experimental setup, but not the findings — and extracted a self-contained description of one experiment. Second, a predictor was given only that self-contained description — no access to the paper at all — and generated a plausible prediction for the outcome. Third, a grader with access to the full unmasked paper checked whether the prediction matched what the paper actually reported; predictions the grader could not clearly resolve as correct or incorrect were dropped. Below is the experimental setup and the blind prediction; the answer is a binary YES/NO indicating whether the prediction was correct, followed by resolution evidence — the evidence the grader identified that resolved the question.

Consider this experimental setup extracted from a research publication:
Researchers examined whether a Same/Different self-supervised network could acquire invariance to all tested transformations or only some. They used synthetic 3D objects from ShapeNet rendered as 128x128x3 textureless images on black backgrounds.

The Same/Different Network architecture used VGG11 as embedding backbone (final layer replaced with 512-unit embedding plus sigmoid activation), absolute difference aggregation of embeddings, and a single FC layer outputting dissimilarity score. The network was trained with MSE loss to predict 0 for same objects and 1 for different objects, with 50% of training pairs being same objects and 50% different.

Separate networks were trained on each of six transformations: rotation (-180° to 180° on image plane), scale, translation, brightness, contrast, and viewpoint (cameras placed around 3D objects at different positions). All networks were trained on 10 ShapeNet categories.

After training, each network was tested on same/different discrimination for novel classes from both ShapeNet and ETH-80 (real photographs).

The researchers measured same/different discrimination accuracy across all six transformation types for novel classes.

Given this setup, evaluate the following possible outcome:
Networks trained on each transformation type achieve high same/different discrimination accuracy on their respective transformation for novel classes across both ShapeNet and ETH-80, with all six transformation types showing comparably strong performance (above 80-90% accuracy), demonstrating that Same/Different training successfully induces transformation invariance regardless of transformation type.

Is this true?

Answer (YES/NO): NO